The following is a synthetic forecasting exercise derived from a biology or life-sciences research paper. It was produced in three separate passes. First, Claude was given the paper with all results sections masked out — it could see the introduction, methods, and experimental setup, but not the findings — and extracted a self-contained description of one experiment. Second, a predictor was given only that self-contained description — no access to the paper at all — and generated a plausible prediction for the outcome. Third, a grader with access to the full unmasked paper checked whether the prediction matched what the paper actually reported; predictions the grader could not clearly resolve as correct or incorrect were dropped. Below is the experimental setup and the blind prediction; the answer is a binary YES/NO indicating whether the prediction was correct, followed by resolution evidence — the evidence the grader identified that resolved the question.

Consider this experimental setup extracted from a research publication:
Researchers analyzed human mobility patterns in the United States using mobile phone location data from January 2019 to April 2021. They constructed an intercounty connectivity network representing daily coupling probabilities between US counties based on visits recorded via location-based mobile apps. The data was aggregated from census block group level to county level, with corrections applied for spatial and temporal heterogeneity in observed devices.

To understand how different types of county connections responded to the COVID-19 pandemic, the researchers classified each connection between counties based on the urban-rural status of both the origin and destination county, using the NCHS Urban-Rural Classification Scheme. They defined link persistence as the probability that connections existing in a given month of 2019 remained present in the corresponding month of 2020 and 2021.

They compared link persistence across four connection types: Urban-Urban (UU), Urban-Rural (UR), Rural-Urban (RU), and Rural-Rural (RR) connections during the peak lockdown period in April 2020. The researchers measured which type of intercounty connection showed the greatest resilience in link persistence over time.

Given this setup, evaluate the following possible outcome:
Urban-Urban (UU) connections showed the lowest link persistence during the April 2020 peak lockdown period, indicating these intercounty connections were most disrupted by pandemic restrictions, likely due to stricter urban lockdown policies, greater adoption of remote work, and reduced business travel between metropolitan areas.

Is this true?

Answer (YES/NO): NO